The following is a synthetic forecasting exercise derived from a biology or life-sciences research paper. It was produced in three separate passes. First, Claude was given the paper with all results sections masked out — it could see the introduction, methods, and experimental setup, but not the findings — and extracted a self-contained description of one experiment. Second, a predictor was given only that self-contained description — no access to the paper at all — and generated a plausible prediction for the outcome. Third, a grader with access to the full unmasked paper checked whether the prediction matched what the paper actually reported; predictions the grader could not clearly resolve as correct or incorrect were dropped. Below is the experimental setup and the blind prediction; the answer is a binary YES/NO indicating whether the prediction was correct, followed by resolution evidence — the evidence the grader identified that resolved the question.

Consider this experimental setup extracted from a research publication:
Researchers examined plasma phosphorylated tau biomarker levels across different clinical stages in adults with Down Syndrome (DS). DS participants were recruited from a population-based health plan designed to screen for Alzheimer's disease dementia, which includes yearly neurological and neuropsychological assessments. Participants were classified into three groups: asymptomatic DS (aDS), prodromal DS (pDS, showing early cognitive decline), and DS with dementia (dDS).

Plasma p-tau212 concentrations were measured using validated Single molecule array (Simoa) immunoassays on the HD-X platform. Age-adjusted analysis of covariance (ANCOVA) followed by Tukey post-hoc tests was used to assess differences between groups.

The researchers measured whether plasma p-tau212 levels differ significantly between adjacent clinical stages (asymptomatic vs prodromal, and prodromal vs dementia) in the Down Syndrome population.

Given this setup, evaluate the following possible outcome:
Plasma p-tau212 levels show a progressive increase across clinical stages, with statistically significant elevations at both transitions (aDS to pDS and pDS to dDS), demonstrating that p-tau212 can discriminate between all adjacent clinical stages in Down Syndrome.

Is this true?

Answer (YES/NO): NO